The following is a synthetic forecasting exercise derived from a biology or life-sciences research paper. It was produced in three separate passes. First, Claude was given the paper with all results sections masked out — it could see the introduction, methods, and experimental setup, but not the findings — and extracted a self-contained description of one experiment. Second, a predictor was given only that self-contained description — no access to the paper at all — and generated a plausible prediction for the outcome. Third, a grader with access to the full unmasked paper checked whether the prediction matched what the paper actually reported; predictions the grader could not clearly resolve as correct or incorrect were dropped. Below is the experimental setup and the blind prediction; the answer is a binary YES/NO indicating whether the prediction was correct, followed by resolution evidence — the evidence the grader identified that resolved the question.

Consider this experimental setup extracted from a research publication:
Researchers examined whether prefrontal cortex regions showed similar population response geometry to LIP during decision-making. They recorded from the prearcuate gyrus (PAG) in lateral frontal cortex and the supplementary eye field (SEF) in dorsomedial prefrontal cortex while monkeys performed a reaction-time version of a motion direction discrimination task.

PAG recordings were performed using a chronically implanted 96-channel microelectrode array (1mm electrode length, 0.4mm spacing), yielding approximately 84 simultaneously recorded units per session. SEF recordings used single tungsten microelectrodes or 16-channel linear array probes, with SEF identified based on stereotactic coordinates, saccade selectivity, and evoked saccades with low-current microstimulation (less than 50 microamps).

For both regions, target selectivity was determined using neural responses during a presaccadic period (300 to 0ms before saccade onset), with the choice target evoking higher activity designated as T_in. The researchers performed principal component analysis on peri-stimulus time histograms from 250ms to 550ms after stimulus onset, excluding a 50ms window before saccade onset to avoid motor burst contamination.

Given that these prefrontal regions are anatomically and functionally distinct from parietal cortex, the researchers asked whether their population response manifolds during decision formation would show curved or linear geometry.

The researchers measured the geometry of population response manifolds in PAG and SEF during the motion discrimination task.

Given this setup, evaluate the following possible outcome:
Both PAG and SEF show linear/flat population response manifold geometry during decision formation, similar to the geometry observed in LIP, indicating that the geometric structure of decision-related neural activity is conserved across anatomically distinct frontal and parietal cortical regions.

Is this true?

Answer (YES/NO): NO